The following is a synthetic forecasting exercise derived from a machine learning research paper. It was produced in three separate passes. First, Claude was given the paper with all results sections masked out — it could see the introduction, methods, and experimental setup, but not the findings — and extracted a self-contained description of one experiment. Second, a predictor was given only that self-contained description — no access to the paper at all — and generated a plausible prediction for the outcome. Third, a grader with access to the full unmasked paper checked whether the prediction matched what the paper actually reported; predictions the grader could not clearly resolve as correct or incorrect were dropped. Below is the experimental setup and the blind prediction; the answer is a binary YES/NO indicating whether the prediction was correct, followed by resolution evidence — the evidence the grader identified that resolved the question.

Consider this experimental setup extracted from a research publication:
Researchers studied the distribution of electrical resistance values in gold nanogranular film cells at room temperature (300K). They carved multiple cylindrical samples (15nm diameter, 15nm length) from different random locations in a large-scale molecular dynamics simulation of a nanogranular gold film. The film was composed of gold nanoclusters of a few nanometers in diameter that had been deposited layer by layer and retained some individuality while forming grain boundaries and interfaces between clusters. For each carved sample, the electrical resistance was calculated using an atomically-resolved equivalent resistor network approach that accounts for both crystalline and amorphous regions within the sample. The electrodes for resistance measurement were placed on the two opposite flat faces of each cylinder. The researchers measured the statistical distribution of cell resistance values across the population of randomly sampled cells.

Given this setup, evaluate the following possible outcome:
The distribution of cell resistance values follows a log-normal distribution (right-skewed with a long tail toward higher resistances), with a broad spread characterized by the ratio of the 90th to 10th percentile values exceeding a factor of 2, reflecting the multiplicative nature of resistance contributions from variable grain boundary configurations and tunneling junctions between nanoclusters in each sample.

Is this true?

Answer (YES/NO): NO